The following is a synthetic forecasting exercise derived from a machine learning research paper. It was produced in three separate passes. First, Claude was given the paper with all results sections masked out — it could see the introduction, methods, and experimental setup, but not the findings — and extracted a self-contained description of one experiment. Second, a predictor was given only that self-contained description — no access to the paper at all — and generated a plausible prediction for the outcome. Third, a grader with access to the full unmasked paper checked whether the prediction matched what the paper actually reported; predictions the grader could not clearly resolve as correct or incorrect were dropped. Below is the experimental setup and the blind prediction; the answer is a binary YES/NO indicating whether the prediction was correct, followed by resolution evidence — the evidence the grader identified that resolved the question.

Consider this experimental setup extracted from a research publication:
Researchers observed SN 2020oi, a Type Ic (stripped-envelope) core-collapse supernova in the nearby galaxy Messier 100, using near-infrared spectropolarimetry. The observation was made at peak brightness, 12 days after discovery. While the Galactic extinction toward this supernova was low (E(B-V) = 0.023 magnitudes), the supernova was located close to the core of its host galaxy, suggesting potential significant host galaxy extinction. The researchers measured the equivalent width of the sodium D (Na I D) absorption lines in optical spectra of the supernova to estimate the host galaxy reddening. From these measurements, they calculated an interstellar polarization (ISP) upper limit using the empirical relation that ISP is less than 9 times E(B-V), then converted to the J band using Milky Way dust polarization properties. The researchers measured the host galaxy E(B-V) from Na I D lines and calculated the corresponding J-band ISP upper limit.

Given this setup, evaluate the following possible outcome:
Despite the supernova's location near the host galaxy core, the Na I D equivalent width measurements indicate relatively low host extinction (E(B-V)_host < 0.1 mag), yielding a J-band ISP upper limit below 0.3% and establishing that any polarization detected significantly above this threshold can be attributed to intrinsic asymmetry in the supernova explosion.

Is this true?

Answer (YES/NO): NO